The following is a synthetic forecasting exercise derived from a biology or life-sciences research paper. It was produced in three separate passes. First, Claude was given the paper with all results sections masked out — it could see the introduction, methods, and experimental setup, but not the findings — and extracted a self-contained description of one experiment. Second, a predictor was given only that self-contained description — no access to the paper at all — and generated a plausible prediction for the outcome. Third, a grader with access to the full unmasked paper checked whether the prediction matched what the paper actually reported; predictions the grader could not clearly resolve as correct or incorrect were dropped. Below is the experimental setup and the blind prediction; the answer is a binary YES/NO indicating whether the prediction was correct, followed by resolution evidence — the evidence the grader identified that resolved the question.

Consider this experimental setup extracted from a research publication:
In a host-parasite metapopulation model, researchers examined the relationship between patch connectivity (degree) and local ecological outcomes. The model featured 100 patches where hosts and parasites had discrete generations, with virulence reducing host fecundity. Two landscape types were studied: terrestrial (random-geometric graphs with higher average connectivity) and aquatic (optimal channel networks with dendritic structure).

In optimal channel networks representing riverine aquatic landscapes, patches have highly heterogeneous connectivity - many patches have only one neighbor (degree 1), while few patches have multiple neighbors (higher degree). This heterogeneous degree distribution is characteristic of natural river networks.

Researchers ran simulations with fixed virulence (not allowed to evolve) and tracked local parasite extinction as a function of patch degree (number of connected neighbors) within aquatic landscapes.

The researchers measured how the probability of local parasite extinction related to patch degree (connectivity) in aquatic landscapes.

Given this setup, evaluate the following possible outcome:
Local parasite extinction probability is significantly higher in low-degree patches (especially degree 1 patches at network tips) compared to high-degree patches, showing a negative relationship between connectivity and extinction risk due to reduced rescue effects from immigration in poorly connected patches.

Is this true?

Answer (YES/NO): YES